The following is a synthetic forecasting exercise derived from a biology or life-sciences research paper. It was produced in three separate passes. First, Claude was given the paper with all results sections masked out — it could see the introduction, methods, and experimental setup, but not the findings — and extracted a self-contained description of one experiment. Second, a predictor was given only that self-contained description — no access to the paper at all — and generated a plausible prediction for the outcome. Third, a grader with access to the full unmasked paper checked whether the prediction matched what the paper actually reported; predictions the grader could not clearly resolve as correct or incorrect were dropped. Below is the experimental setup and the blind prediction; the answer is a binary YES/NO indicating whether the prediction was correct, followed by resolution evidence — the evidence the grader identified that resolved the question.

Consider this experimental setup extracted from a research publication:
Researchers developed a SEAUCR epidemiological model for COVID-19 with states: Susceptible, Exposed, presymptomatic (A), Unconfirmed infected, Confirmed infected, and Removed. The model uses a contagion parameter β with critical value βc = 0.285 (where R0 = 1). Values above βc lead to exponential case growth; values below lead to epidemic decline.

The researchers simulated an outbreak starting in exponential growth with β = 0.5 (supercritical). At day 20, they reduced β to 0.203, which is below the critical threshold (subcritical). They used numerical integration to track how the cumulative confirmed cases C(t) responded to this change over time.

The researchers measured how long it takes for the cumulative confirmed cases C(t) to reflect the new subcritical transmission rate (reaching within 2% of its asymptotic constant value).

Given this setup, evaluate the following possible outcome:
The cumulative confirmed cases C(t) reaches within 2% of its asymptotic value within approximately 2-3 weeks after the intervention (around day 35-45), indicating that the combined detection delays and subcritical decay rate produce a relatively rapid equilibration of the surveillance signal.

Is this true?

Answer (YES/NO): NO